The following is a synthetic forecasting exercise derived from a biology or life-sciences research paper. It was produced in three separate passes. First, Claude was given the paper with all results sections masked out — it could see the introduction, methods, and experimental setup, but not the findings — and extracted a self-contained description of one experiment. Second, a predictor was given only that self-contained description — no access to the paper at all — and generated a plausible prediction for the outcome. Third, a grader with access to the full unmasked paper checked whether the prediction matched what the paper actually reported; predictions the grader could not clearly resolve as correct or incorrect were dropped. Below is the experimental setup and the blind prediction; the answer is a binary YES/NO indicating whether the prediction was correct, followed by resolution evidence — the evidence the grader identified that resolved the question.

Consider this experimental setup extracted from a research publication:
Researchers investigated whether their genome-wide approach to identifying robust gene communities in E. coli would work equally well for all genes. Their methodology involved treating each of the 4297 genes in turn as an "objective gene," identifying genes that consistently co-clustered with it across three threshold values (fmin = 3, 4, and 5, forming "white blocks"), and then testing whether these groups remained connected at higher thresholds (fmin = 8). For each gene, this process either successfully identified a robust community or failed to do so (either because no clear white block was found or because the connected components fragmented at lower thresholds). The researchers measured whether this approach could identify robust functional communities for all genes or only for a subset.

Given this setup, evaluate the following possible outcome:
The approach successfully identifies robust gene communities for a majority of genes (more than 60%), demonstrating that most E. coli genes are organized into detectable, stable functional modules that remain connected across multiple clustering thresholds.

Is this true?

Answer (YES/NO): NO